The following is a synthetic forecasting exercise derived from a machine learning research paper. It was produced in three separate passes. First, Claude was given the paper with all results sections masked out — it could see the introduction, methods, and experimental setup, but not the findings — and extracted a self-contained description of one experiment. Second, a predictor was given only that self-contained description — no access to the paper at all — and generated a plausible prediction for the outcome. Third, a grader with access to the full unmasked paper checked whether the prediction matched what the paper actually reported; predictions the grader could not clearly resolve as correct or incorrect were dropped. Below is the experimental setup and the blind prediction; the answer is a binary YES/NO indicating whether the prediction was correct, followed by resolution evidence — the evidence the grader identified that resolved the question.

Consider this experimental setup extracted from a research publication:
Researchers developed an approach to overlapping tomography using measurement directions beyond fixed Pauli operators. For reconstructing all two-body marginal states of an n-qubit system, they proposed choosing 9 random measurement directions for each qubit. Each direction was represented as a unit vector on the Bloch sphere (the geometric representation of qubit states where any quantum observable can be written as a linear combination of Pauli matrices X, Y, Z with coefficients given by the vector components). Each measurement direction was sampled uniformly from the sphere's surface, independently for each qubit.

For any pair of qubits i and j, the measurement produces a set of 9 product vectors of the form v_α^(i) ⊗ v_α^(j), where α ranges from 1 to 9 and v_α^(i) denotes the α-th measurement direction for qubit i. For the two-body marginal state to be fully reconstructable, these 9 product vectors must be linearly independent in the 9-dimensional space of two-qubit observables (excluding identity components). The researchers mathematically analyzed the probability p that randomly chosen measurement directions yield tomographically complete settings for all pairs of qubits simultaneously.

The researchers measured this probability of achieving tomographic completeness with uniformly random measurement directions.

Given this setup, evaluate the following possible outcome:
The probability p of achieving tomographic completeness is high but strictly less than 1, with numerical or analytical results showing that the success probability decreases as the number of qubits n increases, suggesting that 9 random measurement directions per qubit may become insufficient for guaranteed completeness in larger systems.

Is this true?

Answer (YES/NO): NO